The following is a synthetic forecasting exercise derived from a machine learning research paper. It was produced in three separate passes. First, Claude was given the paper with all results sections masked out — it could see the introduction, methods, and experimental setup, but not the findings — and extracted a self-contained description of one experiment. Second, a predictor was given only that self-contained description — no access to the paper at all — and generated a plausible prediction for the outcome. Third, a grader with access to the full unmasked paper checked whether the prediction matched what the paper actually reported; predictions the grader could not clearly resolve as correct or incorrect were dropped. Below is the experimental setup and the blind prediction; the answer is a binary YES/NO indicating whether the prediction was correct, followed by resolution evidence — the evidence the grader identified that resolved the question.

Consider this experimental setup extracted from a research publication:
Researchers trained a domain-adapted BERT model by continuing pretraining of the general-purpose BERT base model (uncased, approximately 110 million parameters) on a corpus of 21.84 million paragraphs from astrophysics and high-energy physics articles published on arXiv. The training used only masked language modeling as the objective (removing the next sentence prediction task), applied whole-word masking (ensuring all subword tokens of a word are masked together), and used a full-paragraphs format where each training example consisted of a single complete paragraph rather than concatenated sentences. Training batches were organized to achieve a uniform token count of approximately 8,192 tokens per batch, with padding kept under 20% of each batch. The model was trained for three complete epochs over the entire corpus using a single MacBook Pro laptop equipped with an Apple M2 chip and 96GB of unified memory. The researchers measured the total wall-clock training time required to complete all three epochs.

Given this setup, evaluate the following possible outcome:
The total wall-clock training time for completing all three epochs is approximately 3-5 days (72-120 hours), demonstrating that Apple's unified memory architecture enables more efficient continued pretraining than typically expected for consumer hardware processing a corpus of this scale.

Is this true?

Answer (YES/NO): NO